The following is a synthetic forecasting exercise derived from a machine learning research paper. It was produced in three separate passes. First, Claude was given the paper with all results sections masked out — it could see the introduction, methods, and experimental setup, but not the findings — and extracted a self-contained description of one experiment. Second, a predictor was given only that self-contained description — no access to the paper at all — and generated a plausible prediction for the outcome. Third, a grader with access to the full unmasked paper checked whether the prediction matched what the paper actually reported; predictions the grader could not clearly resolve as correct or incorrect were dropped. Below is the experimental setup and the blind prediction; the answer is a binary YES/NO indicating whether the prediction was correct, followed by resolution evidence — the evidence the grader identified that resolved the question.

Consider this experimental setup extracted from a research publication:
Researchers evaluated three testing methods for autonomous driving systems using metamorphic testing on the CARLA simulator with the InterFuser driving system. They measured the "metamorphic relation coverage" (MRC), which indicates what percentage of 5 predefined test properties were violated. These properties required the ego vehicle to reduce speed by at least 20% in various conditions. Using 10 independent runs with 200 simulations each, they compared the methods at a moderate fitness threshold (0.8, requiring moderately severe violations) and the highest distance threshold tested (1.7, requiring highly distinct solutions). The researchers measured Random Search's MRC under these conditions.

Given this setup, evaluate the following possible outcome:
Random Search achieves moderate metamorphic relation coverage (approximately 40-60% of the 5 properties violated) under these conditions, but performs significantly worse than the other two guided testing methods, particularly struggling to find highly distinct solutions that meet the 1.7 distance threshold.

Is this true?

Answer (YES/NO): NO